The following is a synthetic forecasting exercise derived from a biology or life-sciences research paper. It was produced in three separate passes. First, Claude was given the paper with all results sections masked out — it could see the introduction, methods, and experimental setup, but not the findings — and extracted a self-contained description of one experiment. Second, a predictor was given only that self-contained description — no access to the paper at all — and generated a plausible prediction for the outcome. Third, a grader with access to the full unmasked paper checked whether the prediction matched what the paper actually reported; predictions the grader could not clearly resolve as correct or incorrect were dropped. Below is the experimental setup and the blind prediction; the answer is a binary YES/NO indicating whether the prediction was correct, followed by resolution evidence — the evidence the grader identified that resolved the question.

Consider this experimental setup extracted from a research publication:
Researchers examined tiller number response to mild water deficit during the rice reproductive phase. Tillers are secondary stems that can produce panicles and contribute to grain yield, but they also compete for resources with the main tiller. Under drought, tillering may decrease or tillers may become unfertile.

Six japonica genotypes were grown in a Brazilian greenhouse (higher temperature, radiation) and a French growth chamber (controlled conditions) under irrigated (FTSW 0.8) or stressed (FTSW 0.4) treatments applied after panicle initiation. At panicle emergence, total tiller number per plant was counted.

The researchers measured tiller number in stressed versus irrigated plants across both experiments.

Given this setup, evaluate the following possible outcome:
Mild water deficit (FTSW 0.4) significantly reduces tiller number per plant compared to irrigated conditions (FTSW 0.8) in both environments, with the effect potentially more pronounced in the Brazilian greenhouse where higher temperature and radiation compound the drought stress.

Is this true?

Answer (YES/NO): NO